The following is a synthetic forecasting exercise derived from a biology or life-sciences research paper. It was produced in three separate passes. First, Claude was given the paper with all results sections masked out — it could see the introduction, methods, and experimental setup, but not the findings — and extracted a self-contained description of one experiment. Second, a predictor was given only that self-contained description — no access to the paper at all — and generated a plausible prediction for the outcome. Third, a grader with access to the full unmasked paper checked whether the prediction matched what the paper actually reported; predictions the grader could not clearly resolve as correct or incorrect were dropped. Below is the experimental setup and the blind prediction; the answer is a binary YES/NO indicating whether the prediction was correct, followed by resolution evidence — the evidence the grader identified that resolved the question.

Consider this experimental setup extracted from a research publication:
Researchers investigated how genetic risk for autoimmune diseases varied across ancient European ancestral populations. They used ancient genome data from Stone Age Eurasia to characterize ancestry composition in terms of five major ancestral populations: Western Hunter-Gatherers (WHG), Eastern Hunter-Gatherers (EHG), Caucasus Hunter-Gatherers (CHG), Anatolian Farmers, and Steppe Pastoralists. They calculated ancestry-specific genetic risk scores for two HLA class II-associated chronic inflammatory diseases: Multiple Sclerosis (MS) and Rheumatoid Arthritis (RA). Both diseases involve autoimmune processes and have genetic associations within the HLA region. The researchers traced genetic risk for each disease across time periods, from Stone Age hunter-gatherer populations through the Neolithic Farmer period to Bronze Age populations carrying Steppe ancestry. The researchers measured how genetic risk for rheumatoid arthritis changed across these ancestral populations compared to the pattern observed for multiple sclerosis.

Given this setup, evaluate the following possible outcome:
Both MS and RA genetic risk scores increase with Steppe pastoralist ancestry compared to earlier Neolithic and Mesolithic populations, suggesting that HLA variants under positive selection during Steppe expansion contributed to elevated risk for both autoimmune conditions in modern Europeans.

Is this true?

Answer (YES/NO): NO